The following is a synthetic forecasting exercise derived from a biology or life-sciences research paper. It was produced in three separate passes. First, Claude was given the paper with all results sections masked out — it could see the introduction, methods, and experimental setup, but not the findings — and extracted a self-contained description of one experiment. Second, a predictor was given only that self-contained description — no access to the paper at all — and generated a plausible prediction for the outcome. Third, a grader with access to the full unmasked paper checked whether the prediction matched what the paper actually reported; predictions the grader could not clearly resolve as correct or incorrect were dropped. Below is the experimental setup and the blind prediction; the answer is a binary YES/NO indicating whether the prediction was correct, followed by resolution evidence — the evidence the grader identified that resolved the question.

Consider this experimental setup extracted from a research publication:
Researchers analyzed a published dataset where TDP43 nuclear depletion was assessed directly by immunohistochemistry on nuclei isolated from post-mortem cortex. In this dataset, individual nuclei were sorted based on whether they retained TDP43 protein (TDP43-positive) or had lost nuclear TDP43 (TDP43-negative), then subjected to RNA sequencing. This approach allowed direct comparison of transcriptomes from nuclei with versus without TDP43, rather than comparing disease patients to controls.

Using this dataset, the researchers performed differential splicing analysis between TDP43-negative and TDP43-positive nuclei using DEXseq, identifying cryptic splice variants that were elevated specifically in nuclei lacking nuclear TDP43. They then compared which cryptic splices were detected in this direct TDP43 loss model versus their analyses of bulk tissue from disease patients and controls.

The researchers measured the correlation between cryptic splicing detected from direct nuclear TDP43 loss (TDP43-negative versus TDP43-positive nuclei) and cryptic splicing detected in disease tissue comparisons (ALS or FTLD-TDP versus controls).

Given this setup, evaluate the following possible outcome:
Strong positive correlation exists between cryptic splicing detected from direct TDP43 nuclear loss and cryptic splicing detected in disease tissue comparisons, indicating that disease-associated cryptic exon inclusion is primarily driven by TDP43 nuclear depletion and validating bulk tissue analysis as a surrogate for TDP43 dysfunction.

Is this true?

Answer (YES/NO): NO